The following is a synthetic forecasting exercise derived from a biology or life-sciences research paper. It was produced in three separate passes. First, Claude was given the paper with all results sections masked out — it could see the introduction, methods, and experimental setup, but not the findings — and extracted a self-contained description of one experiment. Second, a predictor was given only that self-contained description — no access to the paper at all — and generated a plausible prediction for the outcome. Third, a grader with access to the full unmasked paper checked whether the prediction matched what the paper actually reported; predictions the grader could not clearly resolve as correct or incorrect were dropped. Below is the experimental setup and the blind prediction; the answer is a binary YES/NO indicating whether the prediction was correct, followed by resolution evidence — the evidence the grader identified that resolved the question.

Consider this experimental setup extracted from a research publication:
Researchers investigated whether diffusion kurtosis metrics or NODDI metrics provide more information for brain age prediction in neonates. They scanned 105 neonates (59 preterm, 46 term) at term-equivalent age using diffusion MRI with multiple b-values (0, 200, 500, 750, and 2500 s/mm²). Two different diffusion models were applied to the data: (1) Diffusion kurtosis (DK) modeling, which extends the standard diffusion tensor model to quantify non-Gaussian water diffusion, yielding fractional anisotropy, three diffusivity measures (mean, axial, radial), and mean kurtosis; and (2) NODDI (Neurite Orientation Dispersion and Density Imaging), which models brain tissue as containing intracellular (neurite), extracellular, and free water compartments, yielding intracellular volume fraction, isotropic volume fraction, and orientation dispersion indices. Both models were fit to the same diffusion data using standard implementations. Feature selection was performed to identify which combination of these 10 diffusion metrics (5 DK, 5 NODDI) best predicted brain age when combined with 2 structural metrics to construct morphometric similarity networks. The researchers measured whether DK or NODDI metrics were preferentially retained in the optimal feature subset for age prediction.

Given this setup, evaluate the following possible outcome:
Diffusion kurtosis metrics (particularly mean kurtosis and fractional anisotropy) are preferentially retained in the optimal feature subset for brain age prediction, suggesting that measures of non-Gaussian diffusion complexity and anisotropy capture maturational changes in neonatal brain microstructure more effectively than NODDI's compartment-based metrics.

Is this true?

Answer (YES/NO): YES